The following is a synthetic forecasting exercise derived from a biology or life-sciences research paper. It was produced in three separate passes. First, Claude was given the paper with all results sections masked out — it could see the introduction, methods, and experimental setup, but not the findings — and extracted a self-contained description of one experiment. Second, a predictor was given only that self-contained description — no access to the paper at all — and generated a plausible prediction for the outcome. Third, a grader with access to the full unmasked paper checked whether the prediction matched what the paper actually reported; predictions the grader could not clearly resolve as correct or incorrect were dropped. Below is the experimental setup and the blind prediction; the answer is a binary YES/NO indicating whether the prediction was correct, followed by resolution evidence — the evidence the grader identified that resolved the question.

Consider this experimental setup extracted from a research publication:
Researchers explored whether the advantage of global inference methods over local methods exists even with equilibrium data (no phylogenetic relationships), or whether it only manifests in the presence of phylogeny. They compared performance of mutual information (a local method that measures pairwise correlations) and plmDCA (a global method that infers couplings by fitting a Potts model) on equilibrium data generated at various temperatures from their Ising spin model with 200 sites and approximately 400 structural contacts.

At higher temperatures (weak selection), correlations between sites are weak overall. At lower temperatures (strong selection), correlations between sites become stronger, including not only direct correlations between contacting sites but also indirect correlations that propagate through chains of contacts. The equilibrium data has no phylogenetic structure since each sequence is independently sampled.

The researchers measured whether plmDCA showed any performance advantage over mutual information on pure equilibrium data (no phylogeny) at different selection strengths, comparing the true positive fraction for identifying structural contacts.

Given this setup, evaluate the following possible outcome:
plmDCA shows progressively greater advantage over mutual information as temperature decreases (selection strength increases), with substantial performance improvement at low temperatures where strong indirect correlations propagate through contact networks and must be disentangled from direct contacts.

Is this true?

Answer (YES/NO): NO